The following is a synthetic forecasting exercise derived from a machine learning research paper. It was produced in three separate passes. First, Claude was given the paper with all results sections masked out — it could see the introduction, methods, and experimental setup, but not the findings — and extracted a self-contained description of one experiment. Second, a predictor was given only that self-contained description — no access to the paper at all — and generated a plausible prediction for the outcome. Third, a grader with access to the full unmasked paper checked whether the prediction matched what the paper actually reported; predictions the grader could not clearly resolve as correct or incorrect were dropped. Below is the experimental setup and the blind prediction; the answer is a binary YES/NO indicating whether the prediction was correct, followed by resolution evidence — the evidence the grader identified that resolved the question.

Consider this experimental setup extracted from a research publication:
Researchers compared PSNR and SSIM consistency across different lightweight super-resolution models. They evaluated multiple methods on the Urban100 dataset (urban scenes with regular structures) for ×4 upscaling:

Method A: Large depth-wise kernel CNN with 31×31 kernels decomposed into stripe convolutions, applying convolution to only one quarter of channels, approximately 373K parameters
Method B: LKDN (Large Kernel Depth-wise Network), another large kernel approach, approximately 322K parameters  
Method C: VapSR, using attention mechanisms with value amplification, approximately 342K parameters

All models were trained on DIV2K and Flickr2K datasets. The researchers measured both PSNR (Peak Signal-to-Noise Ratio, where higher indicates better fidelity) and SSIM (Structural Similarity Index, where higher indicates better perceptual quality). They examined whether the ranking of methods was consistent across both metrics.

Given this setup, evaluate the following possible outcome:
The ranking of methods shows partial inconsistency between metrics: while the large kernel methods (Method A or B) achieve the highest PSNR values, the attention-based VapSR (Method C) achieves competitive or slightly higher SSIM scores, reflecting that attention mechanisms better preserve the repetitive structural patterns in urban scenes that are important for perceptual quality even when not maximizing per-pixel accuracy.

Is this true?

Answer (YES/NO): NO